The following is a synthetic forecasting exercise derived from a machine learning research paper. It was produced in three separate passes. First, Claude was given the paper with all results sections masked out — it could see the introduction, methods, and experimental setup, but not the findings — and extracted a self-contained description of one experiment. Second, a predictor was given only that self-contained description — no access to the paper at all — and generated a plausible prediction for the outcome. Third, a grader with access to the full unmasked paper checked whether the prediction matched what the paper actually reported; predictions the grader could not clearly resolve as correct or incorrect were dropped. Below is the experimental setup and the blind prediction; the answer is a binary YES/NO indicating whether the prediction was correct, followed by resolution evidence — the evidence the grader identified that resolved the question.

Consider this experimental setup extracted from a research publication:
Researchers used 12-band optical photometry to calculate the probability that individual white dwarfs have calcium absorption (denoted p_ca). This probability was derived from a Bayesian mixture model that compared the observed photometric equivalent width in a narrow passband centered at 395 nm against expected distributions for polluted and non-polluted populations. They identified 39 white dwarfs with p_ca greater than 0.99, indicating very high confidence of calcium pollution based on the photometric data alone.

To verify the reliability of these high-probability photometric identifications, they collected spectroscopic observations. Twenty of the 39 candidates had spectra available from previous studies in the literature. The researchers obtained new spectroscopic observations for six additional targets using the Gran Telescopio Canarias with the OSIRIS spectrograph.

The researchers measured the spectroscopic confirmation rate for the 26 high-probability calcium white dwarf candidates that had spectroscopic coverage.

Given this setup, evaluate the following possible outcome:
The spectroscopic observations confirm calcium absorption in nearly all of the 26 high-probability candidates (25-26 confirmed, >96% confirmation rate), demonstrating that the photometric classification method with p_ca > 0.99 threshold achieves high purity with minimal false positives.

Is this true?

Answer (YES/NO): YES